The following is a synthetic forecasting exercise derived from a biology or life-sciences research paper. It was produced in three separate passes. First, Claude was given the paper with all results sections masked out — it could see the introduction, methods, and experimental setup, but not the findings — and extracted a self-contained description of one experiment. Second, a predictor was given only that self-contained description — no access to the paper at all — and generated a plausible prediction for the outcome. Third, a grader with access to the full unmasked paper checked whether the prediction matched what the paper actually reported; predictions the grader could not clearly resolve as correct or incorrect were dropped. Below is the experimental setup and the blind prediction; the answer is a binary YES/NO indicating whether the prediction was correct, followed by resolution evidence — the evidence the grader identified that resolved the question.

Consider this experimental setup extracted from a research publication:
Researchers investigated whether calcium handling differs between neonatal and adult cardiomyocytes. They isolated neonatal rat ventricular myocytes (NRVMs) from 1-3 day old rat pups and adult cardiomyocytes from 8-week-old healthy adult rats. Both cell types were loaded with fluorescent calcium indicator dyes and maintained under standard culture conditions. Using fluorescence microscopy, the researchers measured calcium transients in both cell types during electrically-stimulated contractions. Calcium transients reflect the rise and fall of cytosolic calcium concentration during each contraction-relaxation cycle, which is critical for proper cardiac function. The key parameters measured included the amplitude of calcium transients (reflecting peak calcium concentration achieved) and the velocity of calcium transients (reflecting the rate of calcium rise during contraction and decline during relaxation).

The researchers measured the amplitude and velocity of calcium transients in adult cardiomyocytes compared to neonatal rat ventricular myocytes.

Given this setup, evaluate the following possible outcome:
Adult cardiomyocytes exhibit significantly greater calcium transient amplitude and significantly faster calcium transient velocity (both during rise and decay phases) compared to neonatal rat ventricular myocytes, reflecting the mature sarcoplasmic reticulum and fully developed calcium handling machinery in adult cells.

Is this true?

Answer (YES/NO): YES